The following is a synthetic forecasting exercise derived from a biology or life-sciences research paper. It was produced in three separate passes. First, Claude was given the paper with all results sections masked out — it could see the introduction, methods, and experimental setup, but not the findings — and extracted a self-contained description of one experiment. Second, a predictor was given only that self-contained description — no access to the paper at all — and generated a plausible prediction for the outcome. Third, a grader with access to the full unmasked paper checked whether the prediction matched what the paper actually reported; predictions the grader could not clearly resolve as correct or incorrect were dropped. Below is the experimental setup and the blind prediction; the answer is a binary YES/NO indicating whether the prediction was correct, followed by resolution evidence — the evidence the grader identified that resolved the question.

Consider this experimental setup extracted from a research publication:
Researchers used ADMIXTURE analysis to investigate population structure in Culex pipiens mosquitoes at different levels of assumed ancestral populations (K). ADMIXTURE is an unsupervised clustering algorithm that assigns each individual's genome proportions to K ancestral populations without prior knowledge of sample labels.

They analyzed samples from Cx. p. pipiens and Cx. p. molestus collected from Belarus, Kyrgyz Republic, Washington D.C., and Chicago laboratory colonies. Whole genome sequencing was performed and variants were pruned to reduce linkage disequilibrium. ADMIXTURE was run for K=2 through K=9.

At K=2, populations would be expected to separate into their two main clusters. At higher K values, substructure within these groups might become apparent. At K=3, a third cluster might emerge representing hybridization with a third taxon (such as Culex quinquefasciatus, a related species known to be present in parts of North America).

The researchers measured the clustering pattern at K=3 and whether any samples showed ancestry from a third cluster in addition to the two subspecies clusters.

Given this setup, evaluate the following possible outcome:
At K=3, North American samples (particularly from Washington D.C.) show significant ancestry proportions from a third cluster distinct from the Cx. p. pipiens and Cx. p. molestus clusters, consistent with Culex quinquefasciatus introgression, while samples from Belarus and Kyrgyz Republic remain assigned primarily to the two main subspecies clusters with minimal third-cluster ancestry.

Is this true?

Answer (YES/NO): NO